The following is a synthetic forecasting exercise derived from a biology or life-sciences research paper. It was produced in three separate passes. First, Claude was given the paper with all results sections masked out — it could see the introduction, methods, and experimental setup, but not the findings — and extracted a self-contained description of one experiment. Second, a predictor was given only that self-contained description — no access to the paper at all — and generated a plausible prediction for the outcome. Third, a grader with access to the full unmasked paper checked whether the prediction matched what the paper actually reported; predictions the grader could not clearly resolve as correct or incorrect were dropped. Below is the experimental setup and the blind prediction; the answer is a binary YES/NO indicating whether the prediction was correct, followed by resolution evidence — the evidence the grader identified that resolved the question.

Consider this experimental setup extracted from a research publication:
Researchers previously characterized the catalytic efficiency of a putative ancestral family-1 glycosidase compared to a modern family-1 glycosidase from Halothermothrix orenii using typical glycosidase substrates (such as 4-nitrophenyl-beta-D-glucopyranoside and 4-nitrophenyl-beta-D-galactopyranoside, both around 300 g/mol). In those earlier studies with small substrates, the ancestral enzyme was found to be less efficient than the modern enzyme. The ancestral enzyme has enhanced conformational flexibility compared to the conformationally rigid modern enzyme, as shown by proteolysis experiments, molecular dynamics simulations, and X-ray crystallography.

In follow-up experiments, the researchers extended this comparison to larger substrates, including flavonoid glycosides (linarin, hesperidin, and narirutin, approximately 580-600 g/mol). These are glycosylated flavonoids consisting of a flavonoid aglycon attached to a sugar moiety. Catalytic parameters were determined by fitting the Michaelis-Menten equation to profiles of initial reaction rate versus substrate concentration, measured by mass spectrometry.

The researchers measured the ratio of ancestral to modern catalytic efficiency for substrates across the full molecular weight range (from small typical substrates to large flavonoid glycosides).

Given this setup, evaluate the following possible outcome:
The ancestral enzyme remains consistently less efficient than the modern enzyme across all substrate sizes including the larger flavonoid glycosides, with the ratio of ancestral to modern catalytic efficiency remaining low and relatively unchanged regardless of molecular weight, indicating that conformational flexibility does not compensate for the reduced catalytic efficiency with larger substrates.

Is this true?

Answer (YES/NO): NO